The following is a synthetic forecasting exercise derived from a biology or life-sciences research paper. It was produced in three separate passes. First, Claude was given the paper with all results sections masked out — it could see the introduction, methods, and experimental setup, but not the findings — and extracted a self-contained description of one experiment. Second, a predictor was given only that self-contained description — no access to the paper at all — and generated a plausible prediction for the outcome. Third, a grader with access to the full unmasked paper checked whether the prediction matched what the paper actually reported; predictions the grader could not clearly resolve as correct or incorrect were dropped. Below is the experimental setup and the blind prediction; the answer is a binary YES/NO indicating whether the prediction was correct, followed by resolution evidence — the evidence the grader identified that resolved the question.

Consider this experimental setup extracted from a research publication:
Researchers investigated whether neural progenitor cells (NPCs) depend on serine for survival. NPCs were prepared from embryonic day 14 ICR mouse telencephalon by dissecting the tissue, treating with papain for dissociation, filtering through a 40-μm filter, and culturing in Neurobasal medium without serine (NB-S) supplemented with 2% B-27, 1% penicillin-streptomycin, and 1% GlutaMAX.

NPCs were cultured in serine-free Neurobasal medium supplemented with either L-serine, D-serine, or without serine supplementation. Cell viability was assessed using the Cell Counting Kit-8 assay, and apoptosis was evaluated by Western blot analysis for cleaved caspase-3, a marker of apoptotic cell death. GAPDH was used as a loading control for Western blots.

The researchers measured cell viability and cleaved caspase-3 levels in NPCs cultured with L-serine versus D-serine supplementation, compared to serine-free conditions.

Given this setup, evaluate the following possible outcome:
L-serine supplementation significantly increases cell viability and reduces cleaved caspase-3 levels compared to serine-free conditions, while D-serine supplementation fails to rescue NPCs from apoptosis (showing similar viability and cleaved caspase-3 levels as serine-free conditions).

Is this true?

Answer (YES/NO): NO